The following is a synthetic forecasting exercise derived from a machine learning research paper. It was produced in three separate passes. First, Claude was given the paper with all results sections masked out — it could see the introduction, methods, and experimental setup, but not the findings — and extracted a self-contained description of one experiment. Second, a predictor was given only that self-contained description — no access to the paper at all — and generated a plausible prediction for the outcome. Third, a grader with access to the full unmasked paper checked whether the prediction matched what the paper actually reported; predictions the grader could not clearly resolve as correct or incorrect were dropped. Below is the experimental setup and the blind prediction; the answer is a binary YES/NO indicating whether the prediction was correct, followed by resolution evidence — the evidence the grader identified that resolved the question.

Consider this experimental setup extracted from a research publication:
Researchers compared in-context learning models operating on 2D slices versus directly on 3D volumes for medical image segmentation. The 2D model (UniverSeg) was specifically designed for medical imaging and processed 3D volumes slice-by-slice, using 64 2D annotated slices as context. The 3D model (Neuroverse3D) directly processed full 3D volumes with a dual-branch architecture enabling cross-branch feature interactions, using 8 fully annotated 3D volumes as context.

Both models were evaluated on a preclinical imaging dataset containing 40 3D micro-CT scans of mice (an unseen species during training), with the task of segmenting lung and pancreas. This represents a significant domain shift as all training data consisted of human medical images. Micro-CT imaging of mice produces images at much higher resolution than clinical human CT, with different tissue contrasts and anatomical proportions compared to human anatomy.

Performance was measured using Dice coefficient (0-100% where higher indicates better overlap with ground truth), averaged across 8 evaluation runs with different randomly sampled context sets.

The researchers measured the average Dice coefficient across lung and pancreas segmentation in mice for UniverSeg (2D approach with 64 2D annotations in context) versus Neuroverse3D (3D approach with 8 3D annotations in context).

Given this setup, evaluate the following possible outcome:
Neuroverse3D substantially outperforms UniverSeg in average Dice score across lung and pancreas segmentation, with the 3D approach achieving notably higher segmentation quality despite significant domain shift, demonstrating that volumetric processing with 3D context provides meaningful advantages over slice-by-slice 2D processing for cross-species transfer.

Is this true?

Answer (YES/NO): YES